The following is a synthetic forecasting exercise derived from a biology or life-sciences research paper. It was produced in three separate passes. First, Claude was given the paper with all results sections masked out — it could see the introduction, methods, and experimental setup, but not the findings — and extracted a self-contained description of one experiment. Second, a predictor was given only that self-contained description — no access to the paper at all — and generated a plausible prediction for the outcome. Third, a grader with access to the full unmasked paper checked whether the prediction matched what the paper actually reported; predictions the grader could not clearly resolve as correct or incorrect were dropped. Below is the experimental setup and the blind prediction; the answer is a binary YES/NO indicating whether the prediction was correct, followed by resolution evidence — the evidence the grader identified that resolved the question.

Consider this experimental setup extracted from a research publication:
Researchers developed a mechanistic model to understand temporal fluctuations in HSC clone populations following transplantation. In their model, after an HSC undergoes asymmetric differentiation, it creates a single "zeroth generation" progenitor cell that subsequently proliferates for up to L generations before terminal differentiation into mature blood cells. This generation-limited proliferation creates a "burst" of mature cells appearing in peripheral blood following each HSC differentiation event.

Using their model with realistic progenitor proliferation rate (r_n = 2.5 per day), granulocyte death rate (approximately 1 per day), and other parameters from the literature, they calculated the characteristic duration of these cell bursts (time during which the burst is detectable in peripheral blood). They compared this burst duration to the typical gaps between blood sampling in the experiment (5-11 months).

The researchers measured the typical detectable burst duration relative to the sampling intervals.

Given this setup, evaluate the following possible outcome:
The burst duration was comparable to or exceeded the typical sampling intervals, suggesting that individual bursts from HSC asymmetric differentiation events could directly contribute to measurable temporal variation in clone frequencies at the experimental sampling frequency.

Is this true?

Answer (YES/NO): NO